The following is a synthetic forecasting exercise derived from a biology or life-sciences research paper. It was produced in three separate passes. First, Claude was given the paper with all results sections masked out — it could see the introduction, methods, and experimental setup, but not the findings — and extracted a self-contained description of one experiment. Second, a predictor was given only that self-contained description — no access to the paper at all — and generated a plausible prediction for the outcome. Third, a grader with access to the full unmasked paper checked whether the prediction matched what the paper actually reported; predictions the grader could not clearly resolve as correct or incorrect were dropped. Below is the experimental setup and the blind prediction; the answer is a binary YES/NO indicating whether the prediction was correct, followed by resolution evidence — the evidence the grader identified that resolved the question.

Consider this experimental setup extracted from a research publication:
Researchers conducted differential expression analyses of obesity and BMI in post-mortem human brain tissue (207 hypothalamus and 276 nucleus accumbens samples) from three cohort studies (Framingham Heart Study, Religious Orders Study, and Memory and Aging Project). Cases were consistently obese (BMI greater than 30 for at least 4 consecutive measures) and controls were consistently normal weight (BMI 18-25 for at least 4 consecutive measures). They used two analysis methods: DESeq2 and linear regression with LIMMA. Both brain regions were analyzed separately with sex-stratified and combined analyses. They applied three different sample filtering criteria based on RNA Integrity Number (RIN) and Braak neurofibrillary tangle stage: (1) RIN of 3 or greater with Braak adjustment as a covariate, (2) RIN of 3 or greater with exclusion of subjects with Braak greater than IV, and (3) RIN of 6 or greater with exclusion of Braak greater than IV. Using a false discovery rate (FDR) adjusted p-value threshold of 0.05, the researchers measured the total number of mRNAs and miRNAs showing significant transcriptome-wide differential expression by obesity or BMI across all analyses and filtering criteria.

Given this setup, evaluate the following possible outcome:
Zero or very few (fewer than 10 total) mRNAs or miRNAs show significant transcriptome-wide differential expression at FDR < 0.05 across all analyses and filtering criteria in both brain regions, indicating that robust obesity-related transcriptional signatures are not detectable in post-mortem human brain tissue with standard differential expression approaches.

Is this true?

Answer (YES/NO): NO